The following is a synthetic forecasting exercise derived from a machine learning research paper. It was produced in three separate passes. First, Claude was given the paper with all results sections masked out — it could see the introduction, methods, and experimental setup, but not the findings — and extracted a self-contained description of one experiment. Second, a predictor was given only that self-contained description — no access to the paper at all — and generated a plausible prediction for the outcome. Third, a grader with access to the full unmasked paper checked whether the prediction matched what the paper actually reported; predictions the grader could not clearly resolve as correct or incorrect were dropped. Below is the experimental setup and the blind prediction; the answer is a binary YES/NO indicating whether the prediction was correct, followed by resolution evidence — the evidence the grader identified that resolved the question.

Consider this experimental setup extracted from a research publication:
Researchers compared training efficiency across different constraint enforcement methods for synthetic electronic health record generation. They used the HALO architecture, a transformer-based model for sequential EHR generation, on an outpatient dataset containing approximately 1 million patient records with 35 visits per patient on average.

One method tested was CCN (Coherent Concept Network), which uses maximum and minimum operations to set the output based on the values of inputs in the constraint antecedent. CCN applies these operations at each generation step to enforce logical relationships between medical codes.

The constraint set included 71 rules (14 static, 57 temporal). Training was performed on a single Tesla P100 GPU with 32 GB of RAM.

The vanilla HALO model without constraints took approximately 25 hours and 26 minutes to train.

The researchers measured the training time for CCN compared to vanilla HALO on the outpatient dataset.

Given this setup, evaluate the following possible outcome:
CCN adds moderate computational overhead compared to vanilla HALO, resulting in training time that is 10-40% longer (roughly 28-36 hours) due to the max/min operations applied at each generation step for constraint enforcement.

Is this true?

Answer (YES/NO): NO